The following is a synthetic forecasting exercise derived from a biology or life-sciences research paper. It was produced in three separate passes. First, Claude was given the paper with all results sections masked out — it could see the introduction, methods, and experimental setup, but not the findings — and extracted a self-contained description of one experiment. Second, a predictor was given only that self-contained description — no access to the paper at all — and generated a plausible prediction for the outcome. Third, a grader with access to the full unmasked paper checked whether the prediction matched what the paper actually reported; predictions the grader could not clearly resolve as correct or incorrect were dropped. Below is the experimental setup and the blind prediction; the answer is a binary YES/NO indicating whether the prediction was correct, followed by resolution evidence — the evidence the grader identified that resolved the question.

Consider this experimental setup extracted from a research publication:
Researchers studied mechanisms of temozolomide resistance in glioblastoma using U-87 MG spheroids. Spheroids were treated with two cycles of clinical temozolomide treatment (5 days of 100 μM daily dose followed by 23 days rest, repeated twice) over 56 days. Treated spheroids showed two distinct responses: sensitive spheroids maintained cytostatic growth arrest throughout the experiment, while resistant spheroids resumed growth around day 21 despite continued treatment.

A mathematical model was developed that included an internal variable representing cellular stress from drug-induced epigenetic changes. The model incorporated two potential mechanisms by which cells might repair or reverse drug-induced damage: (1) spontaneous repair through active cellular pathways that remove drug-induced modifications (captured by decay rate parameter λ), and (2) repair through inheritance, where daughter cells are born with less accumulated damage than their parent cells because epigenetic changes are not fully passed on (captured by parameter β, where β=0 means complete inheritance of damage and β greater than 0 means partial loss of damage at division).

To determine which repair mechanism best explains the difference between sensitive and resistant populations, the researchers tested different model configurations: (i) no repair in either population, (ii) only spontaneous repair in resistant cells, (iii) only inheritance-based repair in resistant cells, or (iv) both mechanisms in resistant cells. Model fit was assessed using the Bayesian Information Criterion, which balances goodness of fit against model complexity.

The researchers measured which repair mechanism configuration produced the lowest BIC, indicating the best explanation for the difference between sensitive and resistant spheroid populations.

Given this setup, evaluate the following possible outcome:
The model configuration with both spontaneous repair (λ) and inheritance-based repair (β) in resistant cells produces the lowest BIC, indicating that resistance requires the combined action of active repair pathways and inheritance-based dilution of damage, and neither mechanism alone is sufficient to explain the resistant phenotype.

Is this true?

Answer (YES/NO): NO